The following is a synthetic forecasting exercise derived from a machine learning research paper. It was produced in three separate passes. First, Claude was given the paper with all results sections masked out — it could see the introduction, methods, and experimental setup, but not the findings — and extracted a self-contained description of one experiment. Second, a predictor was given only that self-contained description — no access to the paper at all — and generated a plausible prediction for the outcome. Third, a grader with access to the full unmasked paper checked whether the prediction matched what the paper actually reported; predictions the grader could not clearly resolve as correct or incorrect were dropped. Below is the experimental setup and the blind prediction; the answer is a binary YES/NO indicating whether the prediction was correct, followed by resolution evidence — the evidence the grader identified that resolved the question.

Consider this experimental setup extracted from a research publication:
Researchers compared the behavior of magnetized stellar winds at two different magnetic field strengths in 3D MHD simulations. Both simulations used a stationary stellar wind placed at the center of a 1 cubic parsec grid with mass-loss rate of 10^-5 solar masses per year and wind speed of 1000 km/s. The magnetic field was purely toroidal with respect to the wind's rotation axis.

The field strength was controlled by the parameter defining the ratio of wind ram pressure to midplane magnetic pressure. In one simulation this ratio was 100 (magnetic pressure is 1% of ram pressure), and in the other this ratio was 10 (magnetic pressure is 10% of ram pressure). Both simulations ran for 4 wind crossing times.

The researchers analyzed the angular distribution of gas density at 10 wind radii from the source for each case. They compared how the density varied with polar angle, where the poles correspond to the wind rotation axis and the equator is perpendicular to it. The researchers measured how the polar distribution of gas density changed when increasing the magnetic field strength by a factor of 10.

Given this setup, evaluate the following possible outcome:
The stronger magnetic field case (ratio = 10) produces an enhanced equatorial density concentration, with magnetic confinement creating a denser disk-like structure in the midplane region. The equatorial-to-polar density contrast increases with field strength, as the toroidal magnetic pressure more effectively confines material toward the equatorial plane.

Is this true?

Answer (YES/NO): NO